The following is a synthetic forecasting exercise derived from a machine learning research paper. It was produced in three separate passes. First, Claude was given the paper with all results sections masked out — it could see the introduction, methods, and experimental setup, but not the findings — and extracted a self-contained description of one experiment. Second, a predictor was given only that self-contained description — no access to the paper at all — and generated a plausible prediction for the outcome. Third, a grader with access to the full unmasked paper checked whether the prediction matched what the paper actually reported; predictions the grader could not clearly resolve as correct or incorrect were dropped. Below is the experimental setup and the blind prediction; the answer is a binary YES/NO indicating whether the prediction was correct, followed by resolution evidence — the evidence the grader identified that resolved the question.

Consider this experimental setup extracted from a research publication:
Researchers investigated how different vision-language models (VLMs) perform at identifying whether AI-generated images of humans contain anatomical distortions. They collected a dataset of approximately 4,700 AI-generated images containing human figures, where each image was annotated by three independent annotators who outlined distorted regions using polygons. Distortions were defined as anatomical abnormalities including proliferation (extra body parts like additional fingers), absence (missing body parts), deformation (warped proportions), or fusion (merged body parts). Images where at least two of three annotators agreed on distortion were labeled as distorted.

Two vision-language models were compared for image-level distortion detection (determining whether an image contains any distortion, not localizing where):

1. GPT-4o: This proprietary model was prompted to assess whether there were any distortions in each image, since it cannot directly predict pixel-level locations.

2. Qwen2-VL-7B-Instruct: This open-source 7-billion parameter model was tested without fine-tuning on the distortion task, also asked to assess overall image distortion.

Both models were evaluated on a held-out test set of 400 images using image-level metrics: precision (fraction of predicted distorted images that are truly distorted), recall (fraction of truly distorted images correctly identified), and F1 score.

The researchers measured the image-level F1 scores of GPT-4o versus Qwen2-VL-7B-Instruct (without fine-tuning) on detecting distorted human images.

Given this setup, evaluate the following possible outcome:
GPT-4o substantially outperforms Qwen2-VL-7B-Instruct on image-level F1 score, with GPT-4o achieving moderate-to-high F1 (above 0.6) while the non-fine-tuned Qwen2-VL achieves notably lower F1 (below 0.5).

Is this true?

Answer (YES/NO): NO